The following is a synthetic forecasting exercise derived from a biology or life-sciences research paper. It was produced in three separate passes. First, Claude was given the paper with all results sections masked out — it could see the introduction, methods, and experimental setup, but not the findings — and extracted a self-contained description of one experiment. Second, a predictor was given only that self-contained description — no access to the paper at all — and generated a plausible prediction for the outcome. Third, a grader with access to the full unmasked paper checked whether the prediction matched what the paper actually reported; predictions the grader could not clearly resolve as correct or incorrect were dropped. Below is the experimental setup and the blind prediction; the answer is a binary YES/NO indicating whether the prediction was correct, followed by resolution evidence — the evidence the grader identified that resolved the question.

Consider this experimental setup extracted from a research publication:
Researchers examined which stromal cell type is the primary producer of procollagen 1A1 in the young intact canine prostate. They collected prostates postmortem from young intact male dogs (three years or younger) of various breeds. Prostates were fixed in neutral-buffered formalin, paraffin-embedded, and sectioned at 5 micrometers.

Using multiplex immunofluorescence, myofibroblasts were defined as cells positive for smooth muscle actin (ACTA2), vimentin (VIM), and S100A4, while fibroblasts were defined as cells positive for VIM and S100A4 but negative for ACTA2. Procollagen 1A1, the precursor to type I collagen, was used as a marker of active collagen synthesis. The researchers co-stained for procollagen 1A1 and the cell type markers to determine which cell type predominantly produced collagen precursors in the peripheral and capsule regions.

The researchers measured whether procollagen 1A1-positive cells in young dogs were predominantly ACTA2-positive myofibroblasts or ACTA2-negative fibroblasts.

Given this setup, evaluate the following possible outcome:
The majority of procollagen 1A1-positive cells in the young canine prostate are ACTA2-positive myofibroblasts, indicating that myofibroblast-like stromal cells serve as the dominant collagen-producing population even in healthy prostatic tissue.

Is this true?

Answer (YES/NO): YES